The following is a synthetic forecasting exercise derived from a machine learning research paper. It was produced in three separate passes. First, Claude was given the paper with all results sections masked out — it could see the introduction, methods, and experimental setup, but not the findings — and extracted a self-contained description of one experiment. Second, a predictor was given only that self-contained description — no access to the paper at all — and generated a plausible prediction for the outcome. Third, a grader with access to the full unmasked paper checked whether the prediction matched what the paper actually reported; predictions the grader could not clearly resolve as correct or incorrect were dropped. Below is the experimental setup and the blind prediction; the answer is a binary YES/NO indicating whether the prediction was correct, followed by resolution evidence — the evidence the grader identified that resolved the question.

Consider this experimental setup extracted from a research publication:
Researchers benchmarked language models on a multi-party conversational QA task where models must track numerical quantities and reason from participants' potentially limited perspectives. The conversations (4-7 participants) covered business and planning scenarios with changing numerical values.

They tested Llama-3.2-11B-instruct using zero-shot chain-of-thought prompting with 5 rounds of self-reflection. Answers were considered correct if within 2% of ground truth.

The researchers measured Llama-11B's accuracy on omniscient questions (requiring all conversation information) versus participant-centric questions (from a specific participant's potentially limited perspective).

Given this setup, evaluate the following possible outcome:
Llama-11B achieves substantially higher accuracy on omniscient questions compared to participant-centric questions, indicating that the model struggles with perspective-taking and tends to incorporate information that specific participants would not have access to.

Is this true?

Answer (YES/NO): NO